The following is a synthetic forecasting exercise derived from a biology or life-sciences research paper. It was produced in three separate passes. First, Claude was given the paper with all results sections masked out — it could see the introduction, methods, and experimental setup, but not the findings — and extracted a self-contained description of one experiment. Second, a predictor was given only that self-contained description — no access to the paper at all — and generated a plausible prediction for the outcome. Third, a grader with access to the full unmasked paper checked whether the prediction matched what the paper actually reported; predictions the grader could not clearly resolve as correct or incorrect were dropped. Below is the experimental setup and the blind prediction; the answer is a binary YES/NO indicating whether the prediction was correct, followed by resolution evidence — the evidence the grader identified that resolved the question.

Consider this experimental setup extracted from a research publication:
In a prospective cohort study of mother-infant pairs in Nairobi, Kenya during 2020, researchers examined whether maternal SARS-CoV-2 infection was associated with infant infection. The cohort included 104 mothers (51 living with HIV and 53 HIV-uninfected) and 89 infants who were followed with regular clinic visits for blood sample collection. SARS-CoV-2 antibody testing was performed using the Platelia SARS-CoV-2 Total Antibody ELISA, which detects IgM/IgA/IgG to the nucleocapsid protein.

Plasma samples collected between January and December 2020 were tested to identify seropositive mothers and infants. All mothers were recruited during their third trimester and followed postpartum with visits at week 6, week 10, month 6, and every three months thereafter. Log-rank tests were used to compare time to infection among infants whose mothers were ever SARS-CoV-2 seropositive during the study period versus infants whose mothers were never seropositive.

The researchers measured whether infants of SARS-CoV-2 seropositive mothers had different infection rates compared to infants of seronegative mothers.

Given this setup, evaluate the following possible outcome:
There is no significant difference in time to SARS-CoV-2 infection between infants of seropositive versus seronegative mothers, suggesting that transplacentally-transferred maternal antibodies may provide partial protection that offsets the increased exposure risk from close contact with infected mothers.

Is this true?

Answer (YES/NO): NO